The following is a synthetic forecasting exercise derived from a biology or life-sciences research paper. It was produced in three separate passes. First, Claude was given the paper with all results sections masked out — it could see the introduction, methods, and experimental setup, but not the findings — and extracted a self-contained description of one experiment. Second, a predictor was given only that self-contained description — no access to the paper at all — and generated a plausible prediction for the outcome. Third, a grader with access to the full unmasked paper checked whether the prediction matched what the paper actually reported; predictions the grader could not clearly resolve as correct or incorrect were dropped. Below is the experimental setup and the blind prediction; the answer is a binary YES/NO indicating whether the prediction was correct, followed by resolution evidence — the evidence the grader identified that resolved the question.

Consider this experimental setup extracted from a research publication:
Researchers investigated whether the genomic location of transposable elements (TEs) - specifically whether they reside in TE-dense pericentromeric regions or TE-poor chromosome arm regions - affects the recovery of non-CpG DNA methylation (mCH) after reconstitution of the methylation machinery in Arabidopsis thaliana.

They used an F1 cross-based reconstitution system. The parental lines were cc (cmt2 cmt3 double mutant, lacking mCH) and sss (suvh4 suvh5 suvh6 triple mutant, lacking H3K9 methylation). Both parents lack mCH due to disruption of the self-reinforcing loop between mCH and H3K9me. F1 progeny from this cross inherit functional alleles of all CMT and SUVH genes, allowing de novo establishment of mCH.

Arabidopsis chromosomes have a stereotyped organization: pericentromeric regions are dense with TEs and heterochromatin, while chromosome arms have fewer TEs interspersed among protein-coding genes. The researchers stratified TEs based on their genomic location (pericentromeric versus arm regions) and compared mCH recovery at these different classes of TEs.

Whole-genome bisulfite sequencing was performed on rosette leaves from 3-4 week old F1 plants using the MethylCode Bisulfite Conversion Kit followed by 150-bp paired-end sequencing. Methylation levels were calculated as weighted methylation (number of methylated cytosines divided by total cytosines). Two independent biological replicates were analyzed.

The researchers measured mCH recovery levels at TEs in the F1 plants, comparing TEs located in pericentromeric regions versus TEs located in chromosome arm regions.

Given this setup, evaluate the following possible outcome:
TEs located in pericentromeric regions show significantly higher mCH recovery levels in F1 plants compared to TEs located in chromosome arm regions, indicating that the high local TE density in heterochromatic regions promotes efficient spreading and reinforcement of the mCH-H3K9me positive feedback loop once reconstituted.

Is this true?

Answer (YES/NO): YES